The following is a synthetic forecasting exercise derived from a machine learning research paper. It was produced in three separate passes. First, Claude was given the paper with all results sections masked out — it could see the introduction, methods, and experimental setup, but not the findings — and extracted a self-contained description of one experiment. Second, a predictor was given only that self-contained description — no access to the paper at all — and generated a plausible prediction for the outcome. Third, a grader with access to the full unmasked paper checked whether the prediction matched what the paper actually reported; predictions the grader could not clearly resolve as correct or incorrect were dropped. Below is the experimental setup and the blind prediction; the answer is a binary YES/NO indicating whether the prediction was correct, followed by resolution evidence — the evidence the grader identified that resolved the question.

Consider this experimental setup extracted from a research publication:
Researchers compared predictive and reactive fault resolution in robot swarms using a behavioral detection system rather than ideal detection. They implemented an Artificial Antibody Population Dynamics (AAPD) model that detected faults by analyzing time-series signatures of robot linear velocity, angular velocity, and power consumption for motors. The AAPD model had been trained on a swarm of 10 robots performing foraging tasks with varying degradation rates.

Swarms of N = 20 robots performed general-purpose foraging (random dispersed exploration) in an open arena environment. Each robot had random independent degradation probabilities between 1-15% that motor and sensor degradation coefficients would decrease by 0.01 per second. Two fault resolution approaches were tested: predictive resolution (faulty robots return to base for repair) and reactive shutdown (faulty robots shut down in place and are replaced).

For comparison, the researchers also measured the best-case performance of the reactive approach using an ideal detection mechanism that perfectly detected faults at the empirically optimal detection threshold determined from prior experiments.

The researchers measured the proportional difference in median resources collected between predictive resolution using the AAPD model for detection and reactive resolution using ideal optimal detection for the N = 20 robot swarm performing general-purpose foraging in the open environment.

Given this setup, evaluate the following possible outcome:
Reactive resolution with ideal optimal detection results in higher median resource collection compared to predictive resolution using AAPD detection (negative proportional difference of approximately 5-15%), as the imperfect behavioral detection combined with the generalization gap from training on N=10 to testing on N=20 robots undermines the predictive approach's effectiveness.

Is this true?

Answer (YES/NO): NO